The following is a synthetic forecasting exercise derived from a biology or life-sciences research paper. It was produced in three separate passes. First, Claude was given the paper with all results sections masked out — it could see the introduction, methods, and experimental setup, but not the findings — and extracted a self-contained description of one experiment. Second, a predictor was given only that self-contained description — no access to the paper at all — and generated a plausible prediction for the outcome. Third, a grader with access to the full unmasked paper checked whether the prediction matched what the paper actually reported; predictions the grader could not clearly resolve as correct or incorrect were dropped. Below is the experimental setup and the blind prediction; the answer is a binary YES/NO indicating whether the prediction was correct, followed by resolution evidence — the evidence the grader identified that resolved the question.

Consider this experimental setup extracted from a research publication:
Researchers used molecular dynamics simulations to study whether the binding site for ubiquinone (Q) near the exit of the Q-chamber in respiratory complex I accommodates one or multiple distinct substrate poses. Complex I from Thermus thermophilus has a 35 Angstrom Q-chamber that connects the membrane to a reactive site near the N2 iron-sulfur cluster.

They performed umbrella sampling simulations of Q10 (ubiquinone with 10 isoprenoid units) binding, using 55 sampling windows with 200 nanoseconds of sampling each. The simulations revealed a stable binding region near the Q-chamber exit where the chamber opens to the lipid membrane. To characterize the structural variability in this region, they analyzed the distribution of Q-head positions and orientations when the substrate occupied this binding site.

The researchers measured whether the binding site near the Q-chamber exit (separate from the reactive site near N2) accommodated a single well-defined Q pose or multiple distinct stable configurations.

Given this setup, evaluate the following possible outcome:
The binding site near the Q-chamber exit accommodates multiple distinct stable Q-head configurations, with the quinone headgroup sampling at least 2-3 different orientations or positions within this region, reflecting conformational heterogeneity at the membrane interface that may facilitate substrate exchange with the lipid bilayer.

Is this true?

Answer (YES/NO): YES